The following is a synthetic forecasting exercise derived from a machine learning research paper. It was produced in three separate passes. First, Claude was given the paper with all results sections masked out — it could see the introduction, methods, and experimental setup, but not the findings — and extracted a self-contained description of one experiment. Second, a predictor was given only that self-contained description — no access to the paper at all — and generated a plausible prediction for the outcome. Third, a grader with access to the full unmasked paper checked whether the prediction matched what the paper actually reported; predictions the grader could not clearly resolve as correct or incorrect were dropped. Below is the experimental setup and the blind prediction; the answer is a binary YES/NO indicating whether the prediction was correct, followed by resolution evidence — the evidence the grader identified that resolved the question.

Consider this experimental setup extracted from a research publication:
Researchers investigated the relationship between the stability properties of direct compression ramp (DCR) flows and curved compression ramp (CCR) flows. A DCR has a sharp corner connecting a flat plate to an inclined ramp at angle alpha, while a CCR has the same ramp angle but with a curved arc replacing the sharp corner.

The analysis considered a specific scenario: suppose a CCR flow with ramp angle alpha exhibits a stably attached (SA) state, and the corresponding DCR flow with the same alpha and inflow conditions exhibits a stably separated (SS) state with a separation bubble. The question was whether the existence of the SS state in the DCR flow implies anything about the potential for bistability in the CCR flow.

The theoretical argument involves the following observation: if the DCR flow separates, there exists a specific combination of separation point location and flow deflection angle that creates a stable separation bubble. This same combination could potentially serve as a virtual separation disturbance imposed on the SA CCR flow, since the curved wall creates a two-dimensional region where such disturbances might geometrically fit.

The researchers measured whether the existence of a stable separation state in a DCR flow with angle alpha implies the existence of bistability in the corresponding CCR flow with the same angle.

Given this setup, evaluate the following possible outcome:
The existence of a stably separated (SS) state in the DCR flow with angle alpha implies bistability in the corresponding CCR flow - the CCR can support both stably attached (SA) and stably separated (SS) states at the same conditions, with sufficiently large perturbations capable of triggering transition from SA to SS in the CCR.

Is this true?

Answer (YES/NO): YES